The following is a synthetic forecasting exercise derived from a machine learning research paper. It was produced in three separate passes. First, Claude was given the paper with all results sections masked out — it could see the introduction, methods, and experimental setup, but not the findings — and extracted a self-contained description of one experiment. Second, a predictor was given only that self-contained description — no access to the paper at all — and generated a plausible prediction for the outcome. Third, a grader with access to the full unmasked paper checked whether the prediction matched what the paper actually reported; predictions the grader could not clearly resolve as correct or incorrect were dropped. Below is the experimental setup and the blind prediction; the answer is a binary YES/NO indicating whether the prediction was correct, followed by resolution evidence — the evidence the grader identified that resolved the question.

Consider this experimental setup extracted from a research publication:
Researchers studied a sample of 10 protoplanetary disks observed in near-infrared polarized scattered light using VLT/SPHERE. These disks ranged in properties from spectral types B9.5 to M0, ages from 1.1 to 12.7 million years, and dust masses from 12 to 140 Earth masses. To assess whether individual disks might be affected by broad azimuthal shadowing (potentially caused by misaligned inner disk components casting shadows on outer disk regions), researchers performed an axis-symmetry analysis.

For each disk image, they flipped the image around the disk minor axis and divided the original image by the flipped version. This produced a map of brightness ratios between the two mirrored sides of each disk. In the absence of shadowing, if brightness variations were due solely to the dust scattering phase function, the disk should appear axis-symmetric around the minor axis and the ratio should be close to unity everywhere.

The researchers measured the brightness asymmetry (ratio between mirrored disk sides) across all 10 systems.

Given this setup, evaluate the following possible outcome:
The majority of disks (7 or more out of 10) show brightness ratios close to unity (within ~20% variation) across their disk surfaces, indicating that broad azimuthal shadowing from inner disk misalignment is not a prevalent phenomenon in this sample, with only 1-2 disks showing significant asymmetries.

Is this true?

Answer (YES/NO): NO